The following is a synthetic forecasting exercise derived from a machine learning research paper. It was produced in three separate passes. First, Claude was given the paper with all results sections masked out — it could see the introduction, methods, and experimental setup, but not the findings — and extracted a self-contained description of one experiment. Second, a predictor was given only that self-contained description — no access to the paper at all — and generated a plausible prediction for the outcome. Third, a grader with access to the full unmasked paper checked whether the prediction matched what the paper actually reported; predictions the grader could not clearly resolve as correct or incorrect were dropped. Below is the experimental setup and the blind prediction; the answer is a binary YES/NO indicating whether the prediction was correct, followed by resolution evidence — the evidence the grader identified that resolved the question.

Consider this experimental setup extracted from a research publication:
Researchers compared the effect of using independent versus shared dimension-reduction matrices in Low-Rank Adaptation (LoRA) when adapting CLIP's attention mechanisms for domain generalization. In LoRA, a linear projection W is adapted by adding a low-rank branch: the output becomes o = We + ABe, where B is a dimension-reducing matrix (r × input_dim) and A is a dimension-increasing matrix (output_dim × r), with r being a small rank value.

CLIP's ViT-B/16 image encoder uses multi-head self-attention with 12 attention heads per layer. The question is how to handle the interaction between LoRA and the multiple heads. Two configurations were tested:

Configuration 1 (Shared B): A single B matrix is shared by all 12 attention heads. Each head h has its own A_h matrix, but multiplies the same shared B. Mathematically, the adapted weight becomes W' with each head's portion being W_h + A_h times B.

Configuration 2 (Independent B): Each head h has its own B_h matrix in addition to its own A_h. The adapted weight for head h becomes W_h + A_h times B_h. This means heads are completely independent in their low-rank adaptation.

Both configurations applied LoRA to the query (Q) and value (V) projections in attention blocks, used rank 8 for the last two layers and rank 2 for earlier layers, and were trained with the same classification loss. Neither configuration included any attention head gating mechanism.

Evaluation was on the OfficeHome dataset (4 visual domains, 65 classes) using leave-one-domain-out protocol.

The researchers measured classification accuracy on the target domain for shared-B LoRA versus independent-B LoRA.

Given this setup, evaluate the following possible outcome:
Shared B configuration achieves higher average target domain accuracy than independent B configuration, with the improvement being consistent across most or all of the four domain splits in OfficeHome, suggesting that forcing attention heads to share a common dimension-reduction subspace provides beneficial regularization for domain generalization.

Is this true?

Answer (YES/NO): NO